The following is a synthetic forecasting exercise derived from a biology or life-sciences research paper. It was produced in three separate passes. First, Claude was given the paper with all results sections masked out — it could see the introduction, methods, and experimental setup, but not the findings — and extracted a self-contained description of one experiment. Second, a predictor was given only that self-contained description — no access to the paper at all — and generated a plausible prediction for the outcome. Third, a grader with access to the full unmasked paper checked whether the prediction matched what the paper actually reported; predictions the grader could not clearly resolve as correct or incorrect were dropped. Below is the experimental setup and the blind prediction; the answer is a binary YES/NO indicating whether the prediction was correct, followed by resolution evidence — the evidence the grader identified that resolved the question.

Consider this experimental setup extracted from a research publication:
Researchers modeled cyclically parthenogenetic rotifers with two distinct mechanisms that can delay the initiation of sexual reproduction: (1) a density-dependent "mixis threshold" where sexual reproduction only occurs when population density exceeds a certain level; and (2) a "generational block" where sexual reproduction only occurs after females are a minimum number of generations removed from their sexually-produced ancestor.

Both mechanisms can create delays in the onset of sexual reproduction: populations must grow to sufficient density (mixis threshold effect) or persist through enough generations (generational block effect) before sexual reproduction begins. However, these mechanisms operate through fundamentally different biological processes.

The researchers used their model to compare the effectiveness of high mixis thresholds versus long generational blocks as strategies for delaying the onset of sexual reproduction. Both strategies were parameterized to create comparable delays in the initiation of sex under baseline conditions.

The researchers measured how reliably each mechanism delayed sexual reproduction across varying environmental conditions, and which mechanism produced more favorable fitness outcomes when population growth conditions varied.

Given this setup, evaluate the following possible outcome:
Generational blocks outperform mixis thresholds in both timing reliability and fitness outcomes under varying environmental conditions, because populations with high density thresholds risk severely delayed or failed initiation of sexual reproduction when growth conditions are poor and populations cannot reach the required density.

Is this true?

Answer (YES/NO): YES